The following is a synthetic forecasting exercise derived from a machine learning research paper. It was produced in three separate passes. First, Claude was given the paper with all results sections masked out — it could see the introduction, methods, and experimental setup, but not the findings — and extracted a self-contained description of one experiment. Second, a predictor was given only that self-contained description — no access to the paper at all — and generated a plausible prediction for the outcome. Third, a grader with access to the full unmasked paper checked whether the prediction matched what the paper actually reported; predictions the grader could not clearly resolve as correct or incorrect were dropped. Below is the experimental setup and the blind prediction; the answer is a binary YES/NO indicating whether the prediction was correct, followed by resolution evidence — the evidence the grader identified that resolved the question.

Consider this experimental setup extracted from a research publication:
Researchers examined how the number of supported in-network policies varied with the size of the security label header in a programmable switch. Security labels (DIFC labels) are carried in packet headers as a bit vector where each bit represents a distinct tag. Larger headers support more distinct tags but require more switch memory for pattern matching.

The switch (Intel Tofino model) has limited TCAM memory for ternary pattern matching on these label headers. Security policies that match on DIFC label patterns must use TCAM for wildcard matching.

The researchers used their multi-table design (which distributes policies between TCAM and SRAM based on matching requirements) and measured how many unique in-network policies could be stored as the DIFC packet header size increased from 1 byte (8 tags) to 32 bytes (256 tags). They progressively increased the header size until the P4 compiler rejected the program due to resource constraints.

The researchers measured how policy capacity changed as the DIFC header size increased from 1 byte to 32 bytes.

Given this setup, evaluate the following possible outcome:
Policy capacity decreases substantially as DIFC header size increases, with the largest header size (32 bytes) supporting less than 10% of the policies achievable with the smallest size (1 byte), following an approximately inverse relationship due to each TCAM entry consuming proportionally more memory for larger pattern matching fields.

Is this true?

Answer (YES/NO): NO